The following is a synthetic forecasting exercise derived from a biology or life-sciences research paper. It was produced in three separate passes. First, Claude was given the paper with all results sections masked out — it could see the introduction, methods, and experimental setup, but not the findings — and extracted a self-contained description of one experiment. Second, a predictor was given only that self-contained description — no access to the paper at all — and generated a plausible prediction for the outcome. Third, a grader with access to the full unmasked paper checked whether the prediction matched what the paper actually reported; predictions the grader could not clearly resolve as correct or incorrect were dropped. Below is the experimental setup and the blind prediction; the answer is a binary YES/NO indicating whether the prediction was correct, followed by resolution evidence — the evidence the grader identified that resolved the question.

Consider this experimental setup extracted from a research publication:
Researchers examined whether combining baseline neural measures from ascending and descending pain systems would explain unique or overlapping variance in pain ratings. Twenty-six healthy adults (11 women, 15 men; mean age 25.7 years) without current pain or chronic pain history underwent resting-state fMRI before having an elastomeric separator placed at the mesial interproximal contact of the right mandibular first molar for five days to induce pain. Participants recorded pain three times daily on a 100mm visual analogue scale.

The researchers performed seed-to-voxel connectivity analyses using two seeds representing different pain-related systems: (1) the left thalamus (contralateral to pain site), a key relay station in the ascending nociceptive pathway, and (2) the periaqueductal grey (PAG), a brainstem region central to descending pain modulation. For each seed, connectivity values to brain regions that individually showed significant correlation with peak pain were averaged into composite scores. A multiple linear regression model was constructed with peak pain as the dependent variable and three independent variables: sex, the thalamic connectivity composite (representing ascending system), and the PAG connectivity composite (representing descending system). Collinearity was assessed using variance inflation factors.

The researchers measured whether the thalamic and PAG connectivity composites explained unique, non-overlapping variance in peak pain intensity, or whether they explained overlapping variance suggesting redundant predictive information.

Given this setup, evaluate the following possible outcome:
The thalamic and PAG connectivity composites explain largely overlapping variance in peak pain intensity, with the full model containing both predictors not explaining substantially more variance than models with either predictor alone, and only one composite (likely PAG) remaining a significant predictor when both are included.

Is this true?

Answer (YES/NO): NO